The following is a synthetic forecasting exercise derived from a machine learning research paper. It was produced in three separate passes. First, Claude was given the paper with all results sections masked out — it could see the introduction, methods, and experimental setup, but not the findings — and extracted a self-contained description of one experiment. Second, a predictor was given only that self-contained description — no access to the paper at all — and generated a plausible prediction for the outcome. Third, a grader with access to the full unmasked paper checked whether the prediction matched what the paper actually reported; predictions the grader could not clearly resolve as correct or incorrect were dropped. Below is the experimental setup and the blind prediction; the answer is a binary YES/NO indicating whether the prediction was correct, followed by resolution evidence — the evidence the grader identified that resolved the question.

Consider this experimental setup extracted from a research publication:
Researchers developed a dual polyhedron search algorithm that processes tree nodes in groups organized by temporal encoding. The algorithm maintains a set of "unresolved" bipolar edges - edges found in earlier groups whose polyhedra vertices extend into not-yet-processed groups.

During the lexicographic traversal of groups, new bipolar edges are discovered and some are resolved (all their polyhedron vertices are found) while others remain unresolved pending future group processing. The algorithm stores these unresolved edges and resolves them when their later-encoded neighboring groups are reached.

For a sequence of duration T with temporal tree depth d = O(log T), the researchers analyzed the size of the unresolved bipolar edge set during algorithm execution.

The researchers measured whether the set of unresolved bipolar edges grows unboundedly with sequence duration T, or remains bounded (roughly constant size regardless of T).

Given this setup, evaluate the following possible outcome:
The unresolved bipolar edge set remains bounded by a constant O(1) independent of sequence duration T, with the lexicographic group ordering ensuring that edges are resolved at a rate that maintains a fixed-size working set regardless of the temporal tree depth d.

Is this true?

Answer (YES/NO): YES